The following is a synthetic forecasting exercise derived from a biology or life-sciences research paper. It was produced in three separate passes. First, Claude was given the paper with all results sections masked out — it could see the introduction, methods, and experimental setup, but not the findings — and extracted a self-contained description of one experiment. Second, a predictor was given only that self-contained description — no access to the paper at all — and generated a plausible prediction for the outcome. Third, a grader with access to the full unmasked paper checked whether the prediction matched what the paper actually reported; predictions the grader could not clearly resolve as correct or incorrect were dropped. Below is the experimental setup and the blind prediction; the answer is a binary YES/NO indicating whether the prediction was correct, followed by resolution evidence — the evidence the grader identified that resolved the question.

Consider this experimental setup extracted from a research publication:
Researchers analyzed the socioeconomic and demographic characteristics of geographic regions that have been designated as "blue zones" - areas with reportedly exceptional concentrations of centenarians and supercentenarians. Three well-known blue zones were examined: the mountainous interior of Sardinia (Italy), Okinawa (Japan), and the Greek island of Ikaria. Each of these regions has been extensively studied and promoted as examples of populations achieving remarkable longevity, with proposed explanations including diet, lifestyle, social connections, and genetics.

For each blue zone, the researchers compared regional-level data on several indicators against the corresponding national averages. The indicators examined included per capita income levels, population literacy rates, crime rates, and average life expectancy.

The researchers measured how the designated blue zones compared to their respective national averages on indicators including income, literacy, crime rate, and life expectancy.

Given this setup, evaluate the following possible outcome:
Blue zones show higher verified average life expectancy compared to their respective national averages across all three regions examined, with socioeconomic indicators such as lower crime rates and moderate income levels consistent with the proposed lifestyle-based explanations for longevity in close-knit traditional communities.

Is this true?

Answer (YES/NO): NO